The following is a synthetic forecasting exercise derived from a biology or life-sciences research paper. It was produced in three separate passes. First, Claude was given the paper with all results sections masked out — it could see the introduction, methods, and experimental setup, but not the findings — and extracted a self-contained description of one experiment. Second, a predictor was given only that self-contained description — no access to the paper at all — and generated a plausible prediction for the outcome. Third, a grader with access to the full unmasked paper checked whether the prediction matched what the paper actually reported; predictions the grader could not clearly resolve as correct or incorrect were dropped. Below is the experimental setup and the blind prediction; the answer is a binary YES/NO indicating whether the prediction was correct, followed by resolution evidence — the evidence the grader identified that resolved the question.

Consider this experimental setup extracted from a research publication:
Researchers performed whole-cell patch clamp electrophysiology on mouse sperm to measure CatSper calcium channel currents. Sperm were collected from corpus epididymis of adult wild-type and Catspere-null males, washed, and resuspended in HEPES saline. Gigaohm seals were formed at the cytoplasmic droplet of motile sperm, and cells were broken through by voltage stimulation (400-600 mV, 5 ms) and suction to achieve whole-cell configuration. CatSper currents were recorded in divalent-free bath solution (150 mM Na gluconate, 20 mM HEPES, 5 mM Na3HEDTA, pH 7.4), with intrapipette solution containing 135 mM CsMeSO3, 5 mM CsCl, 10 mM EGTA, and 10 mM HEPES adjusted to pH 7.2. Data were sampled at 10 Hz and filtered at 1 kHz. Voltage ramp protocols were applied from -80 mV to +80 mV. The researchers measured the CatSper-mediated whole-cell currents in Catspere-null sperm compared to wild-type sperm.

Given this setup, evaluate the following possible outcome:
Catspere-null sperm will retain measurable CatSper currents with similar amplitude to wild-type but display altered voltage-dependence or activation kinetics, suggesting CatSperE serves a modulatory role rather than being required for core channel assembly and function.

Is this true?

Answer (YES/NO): NO